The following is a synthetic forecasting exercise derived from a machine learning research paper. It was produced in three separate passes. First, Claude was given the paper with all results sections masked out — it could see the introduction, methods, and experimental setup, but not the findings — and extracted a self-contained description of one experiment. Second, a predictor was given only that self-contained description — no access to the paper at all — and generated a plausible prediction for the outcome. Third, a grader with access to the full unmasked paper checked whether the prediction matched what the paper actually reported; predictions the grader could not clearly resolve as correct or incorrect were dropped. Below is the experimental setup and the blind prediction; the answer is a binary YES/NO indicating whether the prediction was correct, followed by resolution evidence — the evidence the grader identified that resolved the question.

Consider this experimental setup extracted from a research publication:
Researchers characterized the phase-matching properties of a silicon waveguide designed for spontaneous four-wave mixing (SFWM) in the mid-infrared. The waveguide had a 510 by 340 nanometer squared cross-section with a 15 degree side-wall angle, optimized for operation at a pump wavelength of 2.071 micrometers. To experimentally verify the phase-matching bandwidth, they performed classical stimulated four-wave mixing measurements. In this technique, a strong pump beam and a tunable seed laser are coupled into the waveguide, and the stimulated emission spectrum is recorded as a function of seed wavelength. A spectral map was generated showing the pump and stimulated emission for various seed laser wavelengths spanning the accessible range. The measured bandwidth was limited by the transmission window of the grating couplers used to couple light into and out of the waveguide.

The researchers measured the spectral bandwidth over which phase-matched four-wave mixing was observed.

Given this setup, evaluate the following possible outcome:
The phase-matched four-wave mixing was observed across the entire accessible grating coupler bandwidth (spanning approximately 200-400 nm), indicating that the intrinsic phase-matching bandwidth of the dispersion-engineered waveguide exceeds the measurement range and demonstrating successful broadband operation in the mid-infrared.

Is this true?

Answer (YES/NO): NO